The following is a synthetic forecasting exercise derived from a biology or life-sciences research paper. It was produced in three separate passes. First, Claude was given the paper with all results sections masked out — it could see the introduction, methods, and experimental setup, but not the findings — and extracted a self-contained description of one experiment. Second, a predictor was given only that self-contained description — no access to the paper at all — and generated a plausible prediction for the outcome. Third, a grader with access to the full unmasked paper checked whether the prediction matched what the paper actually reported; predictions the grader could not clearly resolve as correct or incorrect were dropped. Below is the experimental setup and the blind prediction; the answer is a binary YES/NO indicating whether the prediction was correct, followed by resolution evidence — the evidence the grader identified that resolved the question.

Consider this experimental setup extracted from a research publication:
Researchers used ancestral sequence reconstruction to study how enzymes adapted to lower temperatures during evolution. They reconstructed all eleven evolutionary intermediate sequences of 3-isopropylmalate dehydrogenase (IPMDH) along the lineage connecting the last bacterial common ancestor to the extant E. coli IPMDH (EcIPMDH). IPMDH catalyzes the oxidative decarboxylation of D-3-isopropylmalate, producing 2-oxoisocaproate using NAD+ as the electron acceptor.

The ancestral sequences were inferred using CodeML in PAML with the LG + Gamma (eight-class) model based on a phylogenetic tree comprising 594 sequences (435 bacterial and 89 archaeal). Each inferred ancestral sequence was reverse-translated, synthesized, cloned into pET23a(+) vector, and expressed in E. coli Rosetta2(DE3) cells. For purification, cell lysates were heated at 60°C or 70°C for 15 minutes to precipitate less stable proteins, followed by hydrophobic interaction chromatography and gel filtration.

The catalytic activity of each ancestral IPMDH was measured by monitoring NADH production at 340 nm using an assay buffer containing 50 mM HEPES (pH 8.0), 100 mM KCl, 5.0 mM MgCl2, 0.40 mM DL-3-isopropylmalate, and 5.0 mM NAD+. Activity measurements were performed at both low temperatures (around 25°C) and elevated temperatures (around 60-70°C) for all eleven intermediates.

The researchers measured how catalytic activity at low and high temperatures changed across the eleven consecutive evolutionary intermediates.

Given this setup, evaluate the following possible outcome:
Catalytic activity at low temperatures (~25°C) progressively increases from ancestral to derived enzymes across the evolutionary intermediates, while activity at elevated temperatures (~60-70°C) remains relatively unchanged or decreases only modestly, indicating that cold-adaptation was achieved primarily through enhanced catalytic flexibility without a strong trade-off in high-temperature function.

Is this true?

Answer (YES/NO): NO